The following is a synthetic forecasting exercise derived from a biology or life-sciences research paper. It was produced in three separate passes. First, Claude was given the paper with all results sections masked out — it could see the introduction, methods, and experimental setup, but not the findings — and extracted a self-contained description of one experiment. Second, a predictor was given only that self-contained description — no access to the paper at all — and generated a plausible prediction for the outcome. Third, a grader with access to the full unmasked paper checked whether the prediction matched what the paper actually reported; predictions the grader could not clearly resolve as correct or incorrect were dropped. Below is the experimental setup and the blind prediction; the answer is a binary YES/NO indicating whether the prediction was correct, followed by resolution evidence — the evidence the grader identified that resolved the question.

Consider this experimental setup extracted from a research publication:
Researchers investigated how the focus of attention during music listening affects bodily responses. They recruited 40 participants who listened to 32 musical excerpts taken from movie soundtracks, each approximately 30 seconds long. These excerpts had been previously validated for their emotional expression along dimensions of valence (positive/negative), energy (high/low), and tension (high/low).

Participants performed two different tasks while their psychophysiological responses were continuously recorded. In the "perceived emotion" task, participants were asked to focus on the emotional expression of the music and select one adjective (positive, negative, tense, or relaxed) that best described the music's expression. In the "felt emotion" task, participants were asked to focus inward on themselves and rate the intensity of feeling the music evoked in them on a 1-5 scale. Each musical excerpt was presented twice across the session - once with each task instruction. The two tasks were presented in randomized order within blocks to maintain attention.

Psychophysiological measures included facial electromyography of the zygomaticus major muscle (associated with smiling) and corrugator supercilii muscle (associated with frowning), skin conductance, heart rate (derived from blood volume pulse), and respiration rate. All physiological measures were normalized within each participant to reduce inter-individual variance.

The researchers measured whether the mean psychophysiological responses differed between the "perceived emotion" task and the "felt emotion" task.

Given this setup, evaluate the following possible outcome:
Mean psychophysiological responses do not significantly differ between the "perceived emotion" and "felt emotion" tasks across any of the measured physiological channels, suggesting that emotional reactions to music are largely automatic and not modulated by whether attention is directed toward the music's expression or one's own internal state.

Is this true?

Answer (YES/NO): NO